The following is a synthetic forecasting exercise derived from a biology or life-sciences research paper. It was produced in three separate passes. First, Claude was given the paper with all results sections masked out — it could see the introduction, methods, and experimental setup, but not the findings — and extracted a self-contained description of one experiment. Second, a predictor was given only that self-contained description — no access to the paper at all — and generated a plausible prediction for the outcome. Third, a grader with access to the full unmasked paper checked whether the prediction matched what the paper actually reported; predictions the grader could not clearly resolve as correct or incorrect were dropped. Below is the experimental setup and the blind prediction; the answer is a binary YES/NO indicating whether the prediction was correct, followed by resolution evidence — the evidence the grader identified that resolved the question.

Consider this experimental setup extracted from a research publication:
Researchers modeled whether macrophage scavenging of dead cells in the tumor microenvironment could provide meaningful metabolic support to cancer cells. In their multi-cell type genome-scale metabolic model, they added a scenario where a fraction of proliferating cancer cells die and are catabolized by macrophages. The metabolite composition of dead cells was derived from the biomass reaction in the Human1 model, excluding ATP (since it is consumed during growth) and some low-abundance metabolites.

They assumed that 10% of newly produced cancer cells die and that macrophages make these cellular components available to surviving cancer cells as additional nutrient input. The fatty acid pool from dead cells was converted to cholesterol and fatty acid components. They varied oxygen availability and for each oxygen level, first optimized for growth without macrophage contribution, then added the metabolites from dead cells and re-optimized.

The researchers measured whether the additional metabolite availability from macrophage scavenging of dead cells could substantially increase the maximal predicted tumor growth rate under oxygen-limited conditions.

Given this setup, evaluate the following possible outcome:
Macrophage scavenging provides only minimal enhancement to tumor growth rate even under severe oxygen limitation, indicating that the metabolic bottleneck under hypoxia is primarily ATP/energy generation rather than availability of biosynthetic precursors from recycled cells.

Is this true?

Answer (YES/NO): YES